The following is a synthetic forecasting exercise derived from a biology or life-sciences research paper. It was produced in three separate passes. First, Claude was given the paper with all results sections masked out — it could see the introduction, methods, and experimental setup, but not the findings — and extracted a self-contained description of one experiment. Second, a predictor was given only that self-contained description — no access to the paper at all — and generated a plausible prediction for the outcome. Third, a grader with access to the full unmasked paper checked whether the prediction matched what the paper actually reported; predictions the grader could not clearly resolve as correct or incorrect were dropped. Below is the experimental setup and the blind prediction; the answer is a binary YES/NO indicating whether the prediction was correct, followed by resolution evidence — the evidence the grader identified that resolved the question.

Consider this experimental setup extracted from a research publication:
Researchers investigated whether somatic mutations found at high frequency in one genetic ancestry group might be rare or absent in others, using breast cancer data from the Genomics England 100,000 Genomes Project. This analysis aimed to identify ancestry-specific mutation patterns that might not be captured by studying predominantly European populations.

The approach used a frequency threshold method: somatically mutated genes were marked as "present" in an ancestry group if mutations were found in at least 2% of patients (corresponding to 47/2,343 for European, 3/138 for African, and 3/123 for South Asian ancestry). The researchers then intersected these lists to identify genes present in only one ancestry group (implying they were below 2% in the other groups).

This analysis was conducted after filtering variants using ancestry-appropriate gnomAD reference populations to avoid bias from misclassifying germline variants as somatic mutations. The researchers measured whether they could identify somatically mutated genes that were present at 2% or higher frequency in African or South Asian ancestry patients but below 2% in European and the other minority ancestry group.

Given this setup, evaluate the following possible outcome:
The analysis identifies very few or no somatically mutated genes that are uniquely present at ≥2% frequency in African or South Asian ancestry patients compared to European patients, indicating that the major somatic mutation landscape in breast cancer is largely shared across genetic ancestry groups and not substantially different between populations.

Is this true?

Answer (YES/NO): NO